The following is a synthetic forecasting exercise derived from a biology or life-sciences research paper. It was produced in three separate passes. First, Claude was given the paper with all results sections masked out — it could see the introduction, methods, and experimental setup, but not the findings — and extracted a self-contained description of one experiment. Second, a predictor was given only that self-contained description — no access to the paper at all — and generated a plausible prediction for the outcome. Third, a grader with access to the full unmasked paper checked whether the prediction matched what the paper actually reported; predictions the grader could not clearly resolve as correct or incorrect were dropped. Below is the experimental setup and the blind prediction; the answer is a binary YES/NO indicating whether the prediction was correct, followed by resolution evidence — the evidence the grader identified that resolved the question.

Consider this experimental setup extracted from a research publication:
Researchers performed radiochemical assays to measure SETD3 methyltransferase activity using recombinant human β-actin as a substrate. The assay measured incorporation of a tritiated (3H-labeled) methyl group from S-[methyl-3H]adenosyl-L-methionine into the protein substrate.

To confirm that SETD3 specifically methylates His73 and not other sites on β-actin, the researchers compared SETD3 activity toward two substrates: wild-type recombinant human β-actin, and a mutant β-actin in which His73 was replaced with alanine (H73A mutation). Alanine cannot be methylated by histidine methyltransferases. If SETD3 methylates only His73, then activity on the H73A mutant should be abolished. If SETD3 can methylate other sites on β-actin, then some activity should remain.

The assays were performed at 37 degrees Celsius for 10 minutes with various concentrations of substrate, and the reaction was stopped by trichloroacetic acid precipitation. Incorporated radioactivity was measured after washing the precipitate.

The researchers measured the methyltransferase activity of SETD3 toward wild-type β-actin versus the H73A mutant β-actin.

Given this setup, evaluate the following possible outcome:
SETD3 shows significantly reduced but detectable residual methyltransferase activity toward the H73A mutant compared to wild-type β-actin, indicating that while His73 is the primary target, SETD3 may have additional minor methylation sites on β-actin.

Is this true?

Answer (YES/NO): NO